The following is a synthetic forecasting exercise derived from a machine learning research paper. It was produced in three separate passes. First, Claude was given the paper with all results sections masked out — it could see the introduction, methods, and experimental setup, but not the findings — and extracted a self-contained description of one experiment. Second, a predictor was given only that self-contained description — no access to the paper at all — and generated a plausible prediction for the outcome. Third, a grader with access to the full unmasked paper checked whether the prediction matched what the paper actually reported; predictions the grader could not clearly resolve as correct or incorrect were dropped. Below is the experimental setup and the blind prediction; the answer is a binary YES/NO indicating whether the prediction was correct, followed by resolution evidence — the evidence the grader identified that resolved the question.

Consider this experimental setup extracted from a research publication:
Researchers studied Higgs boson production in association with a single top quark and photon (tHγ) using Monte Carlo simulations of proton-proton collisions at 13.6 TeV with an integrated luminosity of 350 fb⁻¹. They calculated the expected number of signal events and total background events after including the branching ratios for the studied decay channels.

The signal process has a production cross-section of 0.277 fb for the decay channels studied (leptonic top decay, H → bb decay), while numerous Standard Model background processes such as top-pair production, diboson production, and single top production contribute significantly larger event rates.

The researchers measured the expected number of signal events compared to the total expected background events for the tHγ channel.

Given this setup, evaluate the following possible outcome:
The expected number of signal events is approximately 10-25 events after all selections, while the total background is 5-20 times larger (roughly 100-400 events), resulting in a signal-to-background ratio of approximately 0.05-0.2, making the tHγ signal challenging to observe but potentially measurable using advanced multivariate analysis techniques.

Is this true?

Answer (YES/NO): NO